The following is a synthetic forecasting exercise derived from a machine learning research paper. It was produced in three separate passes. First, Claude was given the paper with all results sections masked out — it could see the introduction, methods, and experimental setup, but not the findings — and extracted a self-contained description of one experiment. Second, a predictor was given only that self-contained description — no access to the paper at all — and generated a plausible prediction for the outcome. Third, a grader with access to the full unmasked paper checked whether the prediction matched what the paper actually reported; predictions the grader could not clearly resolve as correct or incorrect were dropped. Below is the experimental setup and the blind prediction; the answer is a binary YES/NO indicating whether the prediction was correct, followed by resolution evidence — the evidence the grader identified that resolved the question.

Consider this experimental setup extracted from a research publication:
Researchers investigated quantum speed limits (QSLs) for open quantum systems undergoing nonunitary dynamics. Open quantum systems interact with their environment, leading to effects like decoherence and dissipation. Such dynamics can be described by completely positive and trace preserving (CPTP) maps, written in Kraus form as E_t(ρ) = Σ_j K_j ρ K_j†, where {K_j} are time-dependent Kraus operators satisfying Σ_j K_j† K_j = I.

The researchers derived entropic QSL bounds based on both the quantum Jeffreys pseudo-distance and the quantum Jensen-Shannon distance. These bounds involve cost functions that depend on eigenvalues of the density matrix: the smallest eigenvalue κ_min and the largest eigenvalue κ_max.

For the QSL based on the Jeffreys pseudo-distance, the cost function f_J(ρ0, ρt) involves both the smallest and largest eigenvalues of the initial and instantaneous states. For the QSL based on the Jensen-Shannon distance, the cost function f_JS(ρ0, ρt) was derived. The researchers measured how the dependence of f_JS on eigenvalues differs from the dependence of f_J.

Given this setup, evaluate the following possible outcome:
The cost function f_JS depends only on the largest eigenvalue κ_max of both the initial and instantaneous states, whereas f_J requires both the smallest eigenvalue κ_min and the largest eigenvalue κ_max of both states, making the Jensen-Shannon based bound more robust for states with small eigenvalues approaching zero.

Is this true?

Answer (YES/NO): NO